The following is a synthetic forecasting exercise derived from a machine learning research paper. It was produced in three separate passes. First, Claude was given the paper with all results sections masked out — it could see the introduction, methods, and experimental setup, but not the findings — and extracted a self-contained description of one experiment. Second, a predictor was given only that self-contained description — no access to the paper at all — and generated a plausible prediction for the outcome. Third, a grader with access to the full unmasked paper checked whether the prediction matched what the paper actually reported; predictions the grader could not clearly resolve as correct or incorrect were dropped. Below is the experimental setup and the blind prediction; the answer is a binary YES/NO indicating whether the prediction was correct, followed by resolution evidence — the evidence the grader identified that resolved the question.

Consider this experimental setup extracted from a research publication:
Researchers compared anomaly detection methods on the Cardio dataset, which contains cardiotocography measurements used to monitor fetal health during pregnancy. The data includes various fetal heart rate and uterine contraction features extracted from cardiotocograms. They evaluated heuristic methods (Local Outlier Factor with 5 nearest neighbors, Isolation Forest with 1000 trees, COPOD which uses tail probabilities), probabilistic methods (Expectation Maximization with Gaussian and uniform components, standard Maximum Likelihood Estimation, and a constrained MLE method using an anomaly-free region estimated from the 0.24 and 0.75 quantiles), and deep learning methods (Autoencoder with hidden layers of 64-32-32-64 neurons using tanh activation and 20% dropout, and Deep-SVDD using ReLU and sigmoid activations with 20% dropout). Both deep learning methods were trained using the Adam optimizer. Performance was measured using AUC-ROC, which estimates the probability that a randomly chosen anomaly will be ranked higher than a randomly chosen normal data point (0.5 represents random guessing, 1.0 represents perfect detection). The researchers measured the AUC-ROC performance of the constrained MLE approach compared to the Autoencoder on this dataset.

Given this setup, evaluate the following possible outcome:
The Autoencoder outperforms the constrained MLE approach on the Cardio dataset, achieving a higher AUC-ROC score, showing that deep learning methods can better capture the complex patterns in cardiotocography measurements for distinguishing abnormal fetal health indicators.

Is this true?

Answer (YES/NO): YES